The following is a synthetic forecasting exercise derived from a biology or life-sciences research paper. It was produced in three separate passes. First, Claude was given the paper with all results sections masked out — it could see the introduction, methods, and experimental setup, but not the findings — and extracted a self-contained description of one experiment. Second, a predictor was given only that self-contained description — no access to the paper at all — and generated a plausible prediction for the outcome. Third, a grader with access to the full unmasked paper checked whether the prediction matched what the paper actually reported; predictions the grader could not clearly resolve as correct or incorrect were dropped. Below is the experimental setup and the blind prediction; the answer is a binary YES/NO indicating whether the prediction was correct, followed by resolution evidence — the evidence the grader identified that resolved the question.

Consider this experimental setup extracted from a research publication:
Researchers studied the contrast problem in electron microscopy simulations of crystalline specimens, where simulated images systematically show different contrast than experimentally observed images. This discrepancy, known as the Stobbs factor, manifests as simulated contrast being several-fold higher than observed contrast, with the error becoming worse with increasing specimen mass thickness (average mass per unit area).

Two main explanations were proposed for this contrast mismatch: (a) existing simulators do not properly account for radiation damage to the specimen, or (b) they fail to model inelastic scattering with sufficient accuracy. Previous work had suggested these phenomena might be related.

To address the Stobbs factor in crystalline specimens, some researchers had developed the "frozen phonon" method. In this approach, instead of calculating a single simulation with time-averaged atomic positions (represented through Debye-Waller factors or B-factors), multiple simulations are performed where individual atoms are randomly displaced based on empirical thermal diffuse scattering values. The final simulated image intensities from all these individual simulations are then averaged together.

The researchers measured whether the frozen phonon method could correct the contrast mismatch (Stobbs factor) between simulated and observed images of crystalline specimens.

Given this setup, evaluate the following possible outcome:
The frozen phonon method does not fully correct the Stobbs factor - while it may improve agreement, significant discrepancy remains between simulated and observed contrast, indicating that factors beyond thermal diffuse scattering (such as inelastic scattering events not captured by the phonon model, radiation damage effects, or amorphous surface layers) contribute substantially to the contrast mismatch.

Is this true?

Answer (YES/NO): NO